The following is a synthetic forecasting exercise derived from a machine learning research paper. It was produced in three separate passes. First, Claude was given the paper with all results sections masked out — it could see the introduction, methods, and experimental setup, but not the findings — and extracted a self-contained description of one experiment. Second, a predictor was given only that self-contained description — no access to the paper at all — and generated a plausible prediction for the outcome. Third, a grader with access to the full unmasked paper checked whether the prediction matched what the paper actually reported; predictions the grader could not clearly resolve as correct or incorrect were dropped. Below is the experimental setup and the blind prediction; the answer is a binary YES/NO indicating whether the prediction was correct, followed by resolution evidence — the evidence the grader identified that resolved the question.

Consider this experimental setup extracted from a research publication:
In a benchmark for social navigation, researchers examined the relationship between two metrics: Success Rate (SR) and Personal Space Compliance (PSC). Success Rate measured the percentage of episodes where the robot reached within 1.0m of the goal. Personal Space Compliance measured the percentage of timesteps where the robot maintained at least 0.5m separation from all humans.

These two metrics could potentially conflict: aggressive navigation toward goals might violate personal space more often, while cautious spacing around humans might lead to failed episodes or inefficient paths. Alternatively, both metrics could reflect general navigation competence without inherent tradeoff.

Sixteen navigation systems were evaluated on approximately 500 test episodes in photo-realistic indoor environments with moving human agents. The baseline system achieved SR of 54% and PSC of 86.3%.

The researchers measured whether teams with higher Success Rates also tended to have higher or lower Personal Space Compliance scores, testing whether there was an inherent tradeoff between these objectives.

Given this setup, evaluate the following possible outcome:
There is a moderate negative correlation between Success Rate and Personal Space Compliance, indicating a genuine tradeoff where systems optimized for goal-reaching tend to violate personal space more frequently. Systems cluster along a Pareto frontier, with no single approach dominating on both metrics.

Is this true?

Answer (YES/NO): NO